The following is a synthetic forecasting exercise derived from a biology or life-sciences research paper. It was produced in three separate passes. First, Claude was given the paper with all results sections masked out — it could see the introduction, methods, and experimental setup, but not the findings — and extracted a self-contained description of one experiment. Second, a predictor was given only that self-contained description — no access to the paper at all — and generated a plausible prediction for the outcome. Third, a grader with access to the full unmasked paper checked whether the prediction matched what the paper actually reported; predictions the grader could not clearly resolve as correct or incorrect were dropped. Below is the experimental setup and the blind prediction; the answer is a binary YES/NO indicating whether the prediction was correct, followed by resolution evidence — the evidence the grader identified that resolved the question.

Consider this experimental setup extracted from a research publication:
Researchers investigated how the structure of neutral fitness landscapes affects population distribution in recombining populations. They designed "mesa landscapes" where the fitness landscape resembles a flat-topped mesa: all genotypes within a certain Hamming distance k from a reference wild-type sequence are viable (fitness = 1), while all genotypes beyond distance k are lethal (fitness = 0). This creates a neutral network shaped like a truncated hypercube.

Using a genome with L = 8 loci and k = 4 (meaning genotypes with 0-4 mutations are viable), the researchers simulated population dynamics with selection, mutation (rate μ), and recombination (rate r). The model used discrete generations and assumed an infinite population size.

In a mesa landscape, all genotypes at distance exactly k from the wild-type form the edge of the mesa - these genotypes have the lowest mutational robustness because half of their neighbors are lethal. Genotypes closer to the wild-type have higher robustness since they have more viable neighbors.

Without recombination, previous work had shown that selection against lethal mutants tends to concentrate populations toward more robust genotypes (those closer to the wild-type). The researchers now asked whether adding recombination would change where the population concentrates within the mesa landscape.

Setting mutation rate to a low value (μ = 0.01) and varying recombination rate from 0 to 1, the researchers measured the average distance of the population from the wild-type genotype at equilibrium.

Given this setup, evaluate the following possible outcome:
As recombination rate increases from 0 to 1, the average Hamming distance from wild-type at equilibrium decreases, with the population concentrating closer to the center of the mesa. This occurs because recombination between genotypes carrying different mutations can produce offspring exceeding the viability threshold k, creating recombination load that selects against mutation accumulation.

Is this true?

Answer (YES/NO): YES